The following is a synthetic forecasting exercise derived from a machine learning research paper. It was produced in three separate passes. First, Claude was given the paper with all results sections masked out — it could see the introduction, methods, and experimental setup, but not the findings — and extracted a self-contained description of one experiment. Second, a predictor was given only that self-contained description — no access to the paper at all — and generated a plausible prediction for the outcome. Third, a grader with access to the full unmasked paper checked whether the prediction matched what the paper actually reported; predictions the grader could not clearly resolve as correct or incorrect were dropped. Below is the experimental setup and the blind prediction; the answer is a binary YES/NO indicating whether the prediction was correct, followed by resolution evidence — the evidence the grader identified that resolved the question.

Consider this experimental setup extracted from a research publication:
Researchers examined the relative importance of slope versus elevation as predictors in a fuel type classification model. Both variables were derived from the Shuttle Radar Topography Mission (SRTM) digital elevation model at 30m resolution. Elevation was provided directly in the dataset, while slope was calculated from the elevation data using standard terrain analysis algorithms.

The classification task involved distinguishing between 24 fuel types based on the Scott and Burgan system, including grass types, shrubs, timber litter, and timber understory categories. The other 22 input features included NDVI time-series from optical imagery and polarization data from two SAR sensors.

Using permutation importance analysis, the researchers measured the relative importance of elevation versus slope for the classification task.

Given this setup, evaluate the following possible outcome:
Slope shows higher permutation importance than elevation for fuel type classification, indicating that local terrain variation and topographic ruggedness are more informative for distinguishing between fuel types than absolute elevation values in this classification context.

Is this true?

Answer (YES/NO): NO